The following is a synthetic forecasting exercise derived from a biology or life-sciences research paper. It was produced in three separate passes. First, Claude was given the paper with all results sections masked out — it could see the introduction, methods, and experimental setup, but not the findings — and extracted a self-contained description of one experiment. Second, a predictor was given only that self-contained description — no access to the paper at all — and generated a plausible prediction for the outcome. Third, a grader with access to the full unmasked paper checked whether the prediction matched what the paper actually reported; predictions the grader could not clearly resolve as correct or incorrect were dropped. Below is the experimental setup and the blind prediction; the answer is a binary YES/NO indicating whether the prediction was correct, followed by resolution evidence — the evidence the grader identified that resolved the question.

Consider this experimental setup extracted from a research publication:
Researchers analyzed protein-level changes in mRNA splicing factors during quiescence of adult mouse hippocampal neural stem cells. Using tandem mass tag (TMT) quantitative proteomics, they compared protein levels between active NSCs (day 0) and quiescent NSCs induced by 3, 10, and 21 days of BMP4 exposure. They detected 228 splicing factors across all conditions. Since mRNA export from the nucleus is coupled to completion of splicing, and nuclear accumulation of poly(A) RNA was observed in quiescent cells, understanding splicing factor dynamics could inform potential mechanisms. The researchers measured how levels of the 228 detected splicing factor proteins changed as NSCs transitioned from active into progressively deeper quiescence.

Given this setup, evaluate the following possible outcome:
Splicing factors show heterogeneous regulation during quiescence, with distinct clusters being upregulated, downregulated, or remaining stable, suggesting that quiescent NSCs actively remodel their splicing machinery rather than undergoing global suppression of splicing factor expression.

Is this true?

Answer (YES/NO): NO